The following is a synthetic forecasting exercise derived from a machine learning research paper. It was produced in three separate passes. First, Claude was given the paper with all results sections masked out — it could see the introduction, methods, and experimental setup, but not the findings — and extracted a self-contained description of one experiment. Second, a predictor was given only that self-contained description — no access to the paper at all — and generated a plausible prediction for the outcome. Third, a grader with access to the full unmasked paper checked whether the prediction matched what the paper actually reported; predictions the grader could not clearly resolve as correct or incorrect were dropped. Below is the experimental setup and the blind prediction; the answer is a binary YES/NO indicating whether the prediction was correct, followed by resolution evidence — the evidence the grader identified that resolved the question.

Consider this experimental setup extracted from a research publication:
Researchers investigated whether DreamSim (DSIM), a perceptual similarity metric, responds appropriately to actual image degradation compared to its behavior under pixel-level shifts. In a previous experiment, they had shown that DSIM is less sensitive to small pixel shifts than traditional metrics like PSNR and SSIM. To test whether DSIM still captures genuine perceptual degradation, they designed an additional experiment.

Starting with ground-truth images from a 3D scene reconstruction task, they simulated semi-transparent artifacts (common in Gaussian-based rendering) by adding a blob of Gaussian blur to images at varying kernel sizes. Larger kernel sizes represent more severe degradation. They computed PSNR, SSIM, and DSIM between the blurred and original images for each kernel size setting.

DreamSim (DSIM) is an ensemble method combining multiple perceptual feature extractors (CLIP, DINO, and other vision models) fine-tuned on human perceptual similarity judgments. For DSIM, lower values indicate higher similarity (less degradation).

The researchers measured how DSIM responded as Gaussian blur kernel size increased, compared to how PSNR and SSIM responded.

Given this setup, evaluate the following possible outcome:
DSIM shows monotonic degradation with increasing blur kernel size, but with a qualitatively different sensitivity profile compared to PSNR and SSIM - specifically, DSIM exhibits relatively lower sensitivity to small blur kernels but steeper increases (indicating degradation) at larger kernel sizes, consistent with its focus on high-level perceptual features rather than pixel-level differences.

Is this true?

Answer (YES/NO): NO